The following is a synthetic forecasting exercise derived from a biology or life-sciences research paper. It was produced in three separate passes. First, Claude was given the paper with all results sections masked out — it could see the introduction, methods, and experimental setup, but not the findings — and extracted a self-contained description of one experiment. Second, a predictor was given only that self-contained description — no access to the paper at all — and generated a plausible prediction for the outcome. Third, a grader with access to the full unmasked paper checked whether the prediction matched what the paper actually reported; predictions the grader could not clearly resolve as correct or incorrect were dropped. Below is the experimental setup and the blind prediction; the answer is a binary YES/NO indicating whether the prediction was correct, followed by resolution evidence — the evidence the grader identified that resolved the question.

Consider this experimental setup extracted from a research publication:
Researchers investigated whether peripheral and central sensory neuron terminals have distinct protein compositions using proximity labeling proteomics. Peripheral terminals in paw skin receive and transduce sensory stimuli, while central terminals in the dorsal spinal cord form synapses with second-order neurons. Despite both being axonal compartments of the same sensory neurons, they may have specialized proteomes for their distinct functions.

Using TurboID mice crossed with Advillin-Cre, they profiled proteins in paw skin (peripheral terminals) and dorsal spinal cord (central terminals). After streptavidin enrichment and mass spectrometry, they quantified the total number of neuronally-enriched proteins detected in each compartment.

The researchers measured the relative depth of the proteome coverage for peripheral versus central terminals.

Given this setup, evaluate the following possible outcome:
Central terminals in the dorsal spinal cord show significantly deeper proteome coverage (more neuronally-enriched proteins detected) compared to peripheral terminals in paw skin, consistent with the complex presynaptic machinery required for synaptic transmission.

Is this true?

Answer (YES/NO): YES